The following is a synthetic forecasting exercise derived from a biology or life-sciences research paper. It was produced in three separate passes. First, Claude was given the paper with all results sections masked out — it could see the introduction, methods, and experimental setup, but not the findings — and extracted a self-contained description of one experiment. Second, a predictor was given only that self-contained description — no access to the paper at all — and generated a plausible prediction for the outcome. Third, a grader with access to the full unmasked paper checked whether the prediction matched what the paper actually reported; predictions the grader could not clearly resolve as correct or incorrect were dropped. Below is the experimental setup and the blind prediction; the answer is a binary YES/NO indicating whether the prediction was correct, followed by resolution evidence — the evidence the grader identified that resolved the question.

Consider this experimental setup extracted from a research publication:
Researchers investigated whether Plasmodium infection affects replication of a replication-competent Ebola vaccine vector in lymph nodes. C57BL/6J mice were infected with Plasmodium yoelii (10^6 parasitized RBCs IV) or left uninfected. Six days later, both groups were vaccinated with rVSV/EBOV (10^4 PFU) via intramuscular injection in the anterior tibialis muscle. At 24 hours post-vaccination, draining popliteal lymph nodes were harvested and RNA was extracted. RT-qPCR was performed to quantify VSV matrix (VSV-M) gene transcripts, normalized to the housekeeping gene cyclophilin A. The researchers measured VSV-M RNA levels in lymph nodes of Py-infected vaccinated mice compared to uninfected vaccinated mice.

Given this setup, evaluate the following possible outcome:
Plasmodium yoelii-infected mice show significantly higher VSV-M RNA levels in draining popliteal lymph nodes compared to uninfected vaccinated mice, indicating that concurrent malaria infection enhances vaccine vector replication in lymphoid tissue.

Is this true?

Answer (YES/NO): NO